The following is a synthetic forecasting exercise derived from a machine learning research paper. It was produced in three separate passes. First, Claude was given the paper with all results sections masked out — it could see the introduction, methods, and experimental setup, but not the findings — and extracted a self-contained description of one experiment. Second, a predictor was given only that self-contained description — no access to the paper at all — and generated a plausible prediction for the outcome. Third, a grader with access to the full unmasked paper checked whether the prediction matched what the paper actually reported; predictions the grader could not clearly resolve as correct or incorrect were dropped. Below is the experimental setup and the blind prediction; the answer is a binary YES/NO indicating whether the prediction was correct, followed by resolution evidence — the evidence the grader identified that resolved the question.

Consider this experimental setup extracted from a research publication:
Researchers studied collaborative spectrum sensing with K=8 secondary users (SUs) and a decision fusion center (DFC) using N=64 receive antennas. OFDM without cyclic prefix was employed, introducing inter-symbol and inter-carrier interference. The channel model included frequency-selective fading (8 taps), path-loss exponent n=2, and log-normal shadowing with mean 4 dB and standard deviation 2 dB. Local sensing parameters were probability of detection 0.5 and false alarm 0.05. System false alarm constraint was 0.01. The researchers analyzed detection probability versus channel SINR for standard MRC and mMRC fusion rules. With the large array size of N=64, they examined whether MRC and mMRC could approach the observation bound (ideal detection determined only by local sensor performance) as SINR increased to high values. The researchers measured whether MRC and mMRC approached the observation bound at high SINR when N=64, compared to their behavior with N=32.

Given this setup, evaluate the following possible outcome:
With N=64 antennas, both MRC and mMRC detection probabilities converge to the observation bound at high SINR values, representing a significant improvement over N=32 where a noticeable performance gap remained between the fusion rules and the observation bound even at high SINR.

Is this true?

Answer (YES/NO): YES